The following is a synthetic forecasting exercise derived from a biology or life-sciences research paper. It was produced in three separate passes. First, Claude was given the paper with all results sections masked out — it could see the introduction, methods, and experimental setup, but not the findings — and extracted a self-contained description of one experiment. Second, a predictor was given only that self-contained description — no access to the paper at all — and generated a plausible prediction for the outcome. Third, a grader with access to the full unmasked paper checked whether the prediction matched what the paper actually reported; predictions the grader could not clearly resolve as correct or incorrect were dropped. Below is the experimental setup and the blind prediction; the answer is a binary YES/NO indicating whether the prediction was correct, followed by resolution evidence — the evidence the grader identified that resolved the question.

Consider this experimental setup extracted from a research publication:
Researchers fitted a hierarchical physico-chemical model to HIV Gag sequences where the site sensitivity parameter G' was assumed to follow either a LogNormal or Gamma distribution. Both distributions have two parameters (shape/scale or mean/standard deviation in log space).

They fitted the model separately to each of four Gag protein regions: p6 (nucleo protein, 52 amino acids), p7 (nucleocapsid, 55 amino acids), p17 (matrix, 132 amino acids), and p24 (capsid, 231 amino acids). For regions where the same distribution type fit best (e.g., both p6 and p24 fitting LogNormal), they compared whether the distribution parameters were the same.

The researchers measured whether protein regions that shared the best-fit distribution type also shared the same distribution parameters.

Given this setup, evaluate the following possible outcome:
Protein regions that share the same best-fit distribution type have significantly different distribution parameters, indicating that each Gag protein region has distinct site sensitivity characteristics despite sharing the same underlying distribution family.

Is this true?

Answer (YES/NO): NO